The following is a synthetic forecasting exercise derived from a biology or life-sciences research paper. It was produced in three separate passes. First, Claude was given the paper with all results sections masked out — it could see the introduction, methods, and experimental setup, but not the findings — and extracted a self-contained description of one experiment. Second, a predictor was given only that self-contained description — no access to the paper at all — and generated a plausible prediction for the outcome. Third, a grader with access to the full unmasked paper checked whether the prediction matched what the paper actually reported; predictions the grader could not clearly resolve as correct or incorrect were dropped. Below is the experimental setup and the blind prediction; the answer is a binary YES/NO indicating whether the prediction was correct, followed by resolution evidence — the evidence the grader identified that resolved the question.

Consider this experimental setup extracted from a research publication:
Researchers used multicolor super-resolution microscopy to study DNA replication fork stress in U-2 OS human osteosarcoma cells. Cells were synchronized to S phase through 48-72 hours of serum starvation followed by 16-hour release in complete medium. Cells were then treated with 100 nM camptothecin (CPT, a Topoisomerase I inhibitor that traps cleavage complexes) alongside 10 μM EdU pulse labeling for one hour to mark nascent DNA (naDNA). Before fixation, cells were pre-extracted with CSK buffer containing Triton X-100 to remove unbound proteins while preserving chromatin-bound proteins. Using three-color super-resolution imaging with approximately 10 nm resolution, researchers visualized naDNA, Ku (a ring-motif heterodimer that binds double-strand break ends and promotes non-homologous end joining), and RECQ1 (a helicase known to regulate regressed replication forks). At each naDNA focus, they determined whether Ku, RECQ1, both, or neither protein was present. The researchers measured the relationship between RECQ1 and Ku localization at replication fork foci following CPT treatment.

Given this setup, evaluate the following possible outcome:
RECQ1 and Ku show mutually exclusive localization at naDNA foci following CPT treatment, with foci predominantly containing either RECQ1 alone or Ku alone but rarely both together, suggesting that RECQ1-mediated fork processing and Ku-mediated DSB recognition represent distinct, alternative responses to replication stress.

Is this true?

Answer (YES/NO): YES